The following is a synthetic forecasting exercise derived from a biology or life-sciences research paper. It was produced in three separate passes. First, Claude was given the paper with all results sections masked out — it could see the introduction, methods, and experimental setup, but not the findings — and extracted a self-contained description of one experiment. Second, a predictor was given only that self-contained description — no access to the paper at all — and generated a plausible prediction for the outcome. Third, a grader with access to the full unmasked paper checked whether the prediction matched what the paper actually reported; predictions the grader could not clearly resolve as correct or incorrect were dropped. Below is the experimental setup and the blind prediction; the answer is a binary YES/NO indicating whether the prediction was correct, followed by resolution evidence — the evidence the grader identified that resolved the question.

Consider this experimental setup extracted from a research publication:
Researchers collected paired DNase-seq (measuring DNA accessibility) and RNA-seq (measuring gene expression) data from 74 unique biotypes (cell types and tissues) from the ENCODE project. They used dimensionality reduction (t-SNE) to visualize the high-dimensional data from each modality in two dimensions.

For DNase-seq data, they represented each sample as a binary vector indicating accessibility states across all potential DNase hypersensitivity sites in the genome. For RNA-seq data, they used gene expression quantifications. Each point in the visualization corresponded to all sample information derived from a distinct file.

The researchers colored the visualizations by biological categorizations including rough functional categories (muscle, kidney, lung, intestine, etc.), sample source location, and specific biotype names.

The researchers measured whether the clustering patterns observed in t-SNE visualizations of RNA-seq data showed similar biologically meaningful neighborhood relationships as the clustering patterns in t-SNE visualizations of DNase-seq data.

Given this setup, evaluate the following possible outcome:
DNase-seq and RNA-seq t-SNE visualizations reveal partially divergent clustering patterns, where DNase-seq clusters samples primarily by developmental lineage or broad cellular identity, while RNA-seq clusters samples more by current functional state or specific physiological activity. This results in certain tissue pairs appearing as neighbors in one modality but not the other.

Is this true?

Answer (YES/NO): NO